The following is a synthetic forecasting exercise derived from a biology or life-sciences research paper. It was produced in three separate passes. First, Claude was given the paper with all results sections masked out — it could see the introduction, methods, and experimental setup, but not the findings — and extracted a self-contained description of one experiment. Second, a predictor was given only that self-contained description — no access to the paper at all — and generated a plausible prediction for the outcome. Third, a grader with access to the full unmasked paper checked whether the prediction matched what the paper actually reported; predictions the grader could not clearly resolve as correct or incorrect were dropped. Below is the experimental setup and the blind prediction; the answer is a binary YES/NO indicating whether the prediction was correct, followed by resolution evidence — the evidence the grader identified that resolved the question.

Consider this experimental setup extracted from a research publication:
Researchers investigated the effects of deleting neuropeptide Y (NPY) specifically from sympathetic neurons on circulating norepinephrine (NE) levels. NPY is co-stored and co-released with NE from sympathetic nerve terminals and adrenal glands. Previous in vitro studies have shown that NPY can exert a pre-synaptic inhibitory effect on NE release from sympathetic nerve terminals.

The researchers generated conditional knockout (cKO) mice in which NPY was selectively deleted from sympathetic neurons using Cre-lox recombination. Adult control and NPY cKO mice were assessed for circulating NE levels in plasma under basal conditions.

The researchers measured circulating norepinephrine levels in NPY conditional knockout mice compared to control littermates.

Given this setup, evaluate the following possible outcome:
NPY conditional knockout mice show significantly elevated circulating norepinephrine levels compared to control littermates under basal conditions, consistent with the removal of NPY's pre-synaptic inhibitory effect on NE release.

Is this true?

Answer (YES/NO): YES